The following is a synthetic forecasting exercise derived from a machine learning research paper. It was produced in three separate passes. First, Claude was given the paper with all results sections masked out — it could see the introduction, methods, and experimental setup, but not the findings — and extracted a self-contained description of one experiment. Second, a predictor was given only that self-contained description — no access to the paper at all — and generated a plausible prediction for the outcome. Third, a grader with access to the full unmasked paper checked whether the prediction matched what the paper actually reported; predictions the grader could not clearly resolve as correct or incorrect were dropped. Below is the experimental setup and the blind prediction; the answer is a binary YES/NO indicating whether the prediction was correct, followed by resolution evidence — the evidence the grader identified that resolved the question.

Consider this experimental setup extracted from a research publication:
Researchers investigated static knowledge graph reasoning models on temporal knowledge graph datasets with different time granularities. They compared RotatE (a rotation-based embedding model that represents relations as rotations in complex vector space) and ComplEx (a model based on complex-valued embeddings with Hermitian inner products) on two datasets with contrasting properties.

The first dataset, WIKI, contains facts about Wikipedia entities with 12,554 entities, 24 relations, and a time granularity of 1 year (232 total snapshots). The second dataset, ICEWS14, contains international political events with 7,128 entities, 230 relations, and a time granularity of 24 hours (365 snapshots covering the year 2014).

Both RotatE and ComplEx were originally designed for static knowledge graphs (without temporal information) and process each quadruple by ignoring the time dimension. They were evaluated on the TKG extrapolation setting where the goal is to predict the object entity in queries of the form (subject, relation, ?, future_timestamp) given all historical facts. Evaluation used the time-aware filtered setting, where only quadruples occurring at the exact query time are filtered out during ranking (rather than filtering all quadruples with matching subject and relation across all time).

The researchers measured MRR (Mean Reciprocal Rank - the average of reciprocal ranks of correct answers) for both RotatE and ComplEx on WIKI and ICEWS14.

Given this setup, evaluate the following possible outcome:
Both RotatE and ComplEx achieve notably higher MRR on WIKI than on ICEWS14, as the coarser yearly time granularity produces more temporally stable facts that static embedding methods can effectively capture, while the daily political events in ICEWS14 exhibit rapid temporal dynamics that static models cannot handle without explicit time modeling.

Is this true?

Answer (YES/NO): NO